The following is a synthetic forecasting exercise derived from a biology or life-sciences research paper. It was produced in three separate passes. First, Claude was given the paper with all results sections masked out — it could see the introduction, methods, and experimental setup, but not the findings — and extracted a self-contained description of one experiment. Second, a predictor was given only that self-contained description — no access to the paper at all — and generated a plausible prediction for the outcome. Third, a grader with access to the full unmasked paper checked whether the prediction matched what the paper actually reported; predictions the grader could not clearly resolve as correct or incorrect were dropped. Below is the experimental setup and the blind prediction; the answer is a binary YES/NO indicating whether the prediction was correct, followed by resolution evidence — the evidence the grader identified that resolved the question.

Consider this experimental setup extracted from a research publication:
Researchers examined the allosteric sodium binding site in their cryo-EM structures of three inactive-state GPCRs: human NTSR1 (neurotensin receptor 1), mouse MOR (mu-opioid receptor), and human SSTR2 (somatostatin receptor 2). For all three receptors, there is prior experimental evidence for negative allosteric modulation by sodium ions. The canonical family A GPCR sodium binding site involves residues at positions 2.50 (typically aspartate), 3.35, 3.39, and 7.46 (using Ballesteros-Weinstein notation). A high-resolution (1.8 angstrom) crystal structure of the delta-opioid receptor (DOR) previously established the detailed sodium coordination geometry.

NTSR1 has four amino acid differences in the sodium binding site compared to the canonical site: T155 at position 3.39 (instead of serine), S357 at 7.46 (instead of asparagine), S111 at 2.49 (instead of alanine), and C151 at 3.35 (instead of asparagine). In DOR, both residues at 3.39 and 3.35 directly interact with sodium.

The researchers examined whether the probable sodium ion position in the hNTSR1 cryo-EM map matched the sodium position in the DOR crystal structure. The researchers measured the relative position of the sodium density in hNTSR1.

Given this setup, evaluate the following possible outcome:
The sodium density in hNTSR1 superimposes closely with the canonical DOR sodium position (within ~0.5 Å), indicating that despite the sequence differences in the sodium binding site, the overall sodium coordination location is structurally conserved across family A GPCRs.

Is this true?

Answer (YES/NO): NO